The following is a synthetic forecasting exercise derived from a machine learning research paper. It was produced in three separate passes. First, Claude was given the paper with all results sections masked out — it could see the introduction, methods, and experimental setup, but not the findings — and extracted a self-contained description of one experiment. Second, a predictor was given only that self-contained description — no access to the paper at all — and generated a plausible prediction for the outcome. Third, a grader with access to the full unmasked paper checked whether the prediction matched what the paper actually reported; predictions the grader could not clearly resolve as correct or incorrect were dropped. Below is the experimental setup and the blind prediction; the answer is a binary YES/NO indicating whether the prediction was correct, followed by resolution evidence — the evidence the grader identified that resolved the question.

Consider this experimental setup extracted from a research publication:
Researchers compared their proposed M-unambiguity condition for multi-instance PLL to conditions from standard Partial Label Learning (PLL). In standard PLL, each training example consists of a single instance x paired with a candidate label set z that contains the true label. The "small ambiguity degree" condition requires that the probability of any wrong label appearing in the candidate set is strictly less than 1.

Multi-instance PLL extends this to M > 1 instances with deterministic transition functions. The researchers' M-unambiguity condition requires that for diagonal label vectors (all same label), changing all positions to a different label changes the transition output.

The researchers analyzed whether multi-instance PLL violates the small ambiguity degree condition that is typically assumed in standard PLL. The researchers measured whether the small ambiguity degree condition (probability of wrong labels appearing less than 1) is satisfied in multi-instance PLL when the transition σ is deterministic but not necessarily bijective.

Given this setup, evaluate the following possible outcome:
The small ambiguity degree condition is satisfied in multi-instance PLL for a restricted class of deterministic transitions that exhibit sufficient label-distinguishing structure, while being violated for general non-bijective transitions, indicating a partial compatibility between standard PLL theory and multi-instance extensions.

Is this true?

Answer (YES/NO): NO